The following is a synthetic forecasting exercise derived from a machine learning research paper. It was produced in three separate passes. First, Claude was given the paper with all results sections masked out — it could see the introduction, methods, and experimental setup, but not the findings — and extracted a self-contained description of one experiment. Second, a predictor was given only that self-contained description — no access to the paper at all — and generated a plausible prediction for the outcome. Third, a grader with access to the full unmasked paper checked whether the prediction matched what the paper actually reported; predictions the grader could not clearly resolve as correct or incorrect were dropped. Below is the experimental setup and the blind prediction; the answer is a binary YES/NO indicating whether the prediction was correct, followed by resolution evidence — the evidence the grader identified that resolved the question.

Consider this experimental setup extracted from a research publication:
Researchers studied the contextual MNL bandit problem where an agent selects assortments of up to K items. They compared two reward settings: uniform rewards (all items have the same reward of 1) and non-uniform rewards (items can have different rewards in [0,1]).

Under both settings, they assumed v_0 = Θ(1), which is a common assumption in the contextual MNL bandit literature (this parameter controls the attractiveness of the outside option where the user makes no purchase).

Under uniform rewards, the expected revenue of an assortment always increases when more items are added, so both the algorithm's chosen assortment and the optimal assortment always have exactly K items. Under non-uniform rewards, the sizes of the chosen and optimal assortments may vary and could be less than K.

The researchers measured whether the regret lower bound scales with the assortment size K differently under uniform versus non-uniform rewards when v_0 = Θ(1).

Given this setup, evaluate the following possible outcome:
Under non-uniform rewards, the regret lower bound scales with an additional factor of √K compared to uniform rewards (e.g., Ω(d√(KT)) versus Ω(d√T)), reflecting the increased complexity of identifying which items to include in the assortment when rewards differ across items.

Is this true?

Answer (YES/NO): NO